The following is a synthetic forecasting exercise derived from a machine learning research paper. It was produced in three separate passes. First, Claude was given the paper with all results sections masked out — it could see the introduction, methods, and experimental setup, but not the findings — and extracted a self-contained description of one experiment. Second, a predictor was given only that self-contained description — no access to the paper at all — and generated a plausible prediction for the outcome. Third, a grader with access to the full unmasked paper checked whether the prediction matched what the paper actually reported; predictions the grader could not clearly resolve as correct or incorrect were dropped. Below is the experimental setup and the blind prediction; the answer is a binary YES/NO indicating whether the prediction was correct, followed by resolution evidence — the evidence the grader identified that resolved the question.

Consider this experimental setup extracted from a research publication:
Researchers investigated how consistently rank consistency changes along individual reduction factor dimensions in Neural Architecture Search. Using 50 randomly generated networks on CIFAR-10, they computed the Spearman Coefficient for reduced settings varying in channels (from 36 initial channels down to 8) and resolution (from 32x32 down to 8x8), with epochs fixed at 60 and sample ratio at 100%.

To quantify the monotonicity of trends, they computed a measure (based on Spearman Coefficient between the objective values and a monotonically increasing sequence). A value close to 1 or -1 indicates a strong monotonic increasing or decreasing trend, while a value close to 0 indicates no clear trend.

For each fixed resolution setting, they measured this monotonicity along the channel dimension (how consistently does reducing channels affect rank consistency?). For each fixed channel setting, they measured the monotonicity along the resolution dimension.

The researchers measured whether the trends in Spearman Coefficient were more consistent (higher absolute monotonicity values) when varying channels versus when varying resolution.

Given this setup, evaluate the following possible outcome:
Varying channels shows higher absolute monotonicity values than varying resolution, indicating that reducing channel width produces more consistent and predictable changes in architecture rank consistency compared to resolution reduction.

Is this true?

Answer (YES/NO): YES